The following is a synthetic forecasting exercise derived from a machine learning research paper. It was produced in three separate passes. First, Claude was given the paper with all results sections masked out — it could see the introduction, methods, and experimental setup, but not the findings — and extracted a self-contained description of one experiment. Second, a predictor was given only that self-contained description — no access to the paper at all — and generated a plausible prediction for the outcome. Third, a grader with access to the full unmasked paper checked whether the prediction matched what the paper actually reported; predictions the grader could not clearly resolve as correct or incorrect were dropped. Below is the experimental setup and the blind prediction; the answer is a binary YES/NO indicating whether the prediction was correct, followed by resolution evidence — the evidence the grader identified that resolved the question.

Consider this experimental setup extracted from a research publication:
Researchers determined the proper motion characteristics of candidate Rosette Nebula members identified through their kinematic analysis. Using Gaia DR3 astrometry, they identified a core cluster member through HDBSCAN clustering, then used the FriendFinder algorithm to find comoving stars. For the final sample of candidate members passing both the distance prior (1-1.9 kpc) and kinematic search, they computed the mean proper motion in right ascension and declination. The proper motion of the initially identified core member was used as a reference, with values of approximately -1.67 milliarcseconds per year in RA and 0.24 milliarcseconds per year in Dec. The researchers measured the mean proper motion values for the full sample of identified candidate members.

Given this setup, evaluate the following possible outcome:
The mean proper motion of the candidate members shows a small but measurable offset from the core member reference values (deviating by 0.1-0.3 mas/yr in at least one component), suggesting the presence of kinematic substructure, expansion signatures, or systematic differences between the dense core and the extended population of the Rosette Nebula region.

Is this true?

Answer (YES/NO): NO